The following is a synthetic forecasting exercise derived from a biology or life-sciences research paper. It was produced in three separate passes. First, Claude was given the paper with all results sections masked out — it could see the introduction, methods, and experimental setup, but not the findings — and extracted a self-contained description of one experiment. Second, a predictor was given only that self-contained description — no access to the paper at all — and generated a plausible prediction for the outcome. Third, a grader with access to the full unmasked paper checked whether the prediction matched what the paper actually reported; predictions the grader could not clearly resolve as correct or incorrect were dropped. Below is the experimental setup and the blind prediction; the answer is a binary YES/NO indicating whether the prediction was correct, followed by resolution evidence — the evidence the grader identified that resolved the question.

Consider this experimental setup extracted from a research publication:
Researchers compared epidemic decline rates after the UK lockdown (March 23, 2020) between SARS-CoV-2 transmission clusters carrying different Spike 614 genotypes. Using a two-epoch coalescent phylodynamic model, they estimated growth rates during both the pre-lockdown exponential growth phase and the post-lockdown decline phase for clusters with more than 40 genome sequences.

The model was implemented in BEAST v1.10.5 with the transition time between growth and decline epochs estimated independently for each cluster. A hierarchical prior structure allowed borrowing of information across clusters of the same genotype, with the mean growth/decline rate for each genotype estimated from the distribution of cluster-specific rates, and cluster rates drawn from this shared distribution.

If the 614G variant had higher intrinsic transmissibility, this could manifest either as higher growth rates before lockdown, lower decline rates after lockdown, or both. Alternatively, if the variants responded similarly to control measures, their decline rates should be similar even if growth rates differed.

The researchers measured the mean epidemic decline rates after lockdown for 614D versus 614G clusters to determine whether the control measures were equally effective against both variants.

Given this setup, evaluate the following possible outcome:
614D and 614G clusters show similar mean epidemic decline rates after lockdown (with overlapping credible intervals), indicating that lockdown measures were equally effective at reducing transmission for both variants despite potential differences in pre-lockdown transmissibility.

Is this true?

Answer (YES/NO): YES